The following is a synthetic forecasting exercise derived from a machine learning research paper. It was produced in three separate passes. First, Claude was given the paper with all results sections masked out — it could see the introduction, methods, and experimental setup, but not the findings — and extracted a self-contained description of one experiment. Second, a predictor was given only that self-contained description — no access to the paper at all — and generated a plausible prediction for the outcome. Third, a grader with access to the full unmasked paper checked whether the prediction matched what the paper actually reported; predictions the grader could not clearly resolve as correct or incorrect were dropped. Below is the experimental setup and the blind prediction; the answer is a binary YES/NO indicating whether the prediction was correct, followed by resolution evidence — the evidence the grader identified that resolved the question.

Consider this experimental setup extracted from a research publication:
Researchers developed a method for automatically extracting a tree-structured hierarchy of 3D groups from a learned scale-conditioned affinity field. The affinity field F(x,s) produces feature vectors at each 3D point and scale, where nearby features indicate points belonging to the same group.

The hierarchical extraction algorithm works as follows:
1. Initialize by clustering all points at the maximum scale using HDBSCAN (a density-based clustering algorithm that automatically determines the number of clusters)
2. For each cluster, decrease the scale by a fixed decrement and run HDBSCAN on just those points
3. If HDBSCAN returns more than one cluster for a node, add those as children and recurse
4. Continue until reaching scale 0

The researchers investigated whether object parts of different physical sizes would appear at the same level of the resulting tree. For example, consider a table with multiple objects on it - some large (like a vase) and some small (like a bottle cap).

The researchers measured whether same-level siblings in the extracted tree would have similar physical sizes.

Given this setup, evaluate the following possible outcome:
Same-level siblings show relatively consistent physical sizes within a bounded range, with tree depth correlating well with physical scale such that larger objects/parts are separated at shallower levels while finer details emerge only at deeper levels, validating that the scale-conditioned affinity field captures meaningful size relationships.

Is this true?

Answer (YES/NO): YES